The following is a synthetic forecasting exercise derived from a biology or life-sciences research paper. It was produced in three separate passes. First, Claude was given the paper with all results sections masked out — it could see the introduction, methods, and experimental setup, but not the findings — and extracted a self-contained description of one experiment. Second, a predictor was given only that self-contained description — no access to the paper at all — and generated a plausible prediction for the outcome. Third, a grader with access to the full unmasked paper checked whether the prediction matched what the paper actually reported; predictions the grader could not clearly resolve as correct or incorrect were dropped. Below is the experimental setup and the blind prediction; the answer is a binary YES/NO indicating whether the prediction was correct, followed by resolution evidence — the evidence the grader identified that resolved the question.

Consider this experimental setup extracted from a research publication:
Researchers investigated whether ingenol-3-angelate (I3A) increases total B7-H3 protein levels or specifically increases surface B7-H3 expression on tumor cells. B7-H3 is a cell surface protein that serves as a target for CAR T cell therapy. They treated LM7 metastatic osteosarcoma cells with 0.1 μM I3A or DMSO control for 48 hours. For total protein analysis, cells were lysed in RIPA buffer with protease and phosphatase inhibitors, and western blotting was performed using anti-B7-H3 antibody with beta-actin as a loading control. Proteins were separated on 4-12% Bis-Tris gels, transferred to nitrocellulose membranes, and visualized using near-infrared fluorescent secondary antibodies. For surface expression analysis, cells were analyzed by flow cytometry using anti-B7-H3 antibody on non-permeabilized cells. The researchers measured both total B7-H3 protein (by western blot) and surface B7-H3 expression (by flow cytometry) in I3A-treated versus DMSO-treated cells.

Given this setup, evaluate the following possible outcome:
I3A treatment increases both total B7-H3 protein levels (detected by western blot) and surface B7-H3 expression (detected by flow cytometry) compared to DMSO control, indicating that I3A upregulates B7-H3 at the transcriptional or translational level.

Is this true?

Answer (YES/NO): YES